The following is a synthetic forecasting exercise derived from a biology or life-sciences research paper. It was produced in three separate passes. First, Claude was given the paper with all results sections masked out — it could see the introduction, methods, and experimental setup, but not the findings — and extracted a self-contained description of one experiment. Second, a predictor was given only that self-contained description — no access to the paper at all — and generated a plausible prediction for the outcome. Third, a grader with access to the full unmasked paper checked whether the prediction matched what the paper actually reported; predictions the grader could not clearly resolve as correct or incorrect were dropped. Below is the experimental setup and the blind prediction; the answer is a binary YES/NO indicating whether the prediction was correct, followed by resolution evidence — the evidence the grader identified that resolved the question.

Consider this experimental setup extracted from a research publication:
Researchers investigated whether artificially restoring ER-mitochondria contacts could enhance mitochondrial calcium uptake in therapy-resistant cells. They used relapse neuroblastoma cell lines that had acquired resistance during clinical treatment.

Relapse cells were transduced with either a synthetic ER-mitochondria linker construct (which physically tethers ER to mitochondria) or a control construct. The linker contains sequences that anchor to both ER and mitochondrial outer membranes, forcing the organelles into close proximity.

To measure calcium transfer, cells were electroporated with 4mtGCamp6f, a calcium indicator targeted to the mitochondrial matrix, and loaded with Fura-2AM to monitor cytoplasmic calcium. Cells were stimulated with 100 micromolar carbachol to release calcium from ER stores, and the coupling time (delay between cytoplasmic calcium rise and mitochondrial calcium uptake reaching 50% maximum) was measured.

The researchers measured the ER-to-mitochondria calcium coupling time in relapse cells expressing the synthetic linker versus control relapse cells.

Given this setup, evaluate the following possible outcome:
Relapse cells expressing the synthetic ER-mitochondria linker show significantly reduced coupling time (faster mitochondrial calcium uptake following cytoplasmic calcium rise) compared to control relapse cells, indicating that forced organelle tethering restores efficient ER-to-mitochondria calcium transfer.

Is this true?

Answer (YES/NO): YES